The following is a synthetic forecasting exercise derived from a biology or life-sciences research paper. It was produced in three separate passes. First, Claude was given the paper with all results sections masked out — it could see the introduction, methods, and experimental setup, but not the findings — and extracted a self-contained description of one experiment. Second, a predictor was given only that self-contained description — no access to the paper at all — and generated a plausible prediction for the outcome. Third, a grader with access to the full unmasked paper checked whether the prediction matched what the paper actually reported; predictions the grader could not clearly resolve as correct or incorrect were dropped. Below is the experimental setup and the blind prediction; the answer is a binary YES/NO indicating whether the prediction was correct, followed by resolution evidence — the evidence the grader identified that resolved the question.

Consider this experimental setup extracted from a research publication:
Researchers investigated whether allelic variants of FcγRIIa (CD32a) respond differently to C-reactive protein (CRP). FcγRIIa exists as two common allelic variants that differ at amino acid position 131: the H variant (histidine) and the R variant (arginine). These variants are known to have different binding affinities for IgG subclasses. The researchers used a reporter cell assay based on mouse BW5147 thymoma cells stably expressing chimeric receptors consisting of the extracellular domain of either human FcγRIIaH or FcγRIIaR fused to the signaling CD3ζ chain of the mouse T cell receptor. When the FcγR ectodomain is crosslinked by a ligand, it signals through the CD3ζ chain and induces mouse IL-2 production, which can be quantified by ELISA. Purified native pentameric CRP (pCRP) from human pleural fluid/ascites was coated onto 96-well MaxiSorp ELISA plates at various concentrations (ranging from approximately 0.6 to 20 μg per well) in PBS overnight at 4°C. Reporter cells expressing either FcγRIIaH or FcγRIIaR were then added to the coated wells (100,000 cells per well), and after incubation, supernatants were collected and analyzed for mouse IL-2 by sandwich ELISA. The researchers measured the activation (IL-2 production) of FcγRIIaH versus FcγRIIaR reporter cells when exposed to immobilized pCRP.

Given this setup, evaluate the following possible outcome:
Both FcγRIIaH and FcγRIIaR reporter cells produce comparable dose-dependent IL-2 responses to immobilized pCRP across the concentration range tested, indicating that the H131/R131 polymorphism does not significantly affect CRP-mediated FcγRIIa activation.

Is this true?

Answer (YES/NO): NO